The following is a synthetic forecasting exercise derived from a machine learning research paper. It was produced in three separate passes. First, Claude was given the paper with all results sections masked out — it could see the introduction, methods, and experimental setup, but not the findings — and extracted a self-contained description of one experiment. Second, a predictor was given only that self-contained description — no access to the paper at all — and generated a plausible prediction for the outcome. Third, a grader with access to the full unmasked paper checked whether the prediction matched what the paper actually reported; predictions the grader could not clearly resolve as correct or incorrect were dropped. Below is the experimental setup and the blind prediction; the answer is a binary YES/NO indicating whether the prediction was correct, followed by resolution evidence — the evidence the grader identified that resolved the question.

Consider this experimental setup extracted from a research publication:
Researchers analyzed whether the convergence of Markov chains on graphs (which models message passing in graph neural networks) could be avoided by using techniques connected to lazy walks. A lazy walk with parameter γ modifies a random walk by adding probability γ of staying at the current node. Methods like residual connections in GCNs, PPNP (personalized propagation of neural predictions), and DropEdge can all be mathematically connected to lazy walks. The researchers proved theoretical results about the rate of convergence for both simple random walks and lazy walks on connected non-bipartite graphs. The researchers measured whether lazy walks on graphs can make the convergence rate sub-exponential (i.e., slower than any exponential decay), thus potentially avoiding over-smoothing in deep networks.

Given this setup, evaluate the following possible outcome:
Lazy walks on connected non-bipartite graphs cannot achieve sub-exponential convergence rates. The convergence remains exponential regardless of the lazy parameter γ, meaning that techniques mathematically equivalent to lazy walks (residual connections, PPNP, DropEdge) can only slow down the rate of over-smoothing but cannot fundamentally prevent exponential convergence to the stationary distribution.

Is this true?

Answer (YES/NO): YES